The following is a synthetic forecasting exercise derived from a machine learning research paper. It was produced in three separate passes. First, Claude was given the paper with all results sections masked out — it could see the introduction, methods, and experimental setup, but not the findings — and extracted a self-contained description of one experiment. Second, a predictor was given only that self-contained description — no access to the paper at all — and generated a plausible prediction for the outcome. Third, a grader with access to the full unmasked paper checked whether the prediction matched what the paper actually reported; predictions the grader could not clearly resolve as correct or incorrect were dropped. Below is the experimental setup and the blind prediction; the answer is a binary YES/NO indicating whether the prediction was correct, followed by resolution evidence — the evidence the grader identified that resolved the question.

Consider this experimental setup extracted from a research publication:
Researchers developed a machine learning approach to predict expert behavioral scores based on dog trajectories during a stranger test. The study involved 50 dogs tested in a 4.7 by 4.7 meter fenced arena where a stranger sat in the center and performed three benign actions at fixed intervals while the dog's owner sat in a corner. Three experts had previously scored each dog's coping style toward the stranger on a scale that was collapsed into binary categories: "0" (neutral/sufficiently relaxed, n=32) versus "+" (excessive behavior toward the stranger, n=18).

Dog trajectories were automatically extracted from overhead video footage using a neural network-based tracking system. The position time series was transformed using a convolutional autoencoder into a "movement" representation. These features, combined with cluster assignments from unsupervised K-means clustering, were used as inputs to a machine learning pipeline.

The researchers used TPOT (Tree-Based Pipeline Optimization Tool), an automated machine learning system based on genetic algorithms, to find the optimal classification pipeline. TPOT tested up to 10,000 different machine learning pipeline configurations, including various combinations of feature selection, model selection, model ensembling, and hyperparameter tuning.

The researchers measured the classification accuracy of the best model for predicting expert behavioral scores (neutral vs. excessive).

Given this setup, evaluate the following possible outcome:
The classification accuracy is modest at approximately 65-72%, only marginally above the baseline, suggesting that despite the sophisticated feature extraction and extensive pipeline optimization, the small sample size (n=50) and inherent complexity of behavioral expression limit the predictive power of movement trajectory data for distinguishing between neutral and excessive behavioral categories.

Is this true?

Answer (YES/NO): NO